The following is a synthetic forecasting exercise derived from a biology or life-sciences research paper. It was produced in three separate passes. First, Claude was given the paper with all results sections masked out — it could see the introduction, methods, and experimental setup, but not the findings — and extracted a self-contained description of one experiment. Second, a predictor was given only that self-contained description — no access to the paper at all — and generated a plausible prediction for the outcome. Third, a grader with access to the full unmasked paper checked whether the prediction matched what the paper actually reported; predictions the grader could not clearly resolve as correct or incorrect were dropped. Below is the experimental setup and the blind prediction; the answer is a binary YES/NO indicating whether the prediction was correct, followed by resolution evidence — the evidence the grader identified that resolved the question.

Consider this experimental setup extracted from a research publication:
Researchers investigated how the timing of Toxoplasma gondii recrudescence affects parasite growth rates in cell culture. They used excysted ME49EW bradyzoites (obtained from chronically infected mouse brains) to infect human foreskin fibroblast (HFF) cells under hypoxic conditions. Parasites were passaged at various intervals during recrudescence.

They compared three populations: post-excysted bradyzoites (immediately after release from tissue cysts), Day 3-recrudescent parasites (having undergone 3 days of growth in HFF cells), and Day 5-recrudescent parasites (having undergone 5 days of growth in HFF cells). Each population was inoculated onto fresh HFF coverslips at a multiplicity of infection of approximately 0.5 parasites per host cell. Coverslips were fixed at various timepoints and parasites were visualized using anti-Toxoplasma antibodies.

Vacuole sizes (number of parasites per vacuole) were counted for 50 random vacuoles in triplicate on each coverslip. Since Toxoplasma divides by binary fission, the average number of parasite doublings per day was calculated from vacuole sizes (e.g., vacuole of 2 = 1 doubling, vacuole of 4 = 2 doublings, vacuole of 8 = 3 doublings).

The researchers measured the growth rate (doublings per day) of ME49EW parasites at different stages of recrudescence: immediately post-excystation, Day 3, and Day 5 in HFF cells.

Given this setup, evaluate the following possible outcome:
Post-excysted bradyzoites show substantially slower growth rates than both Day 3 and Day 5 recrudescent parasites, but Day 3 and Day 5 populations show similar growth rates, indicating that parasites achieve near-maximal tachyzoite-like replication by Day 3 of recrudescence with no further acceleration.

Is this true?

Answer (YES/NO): YES